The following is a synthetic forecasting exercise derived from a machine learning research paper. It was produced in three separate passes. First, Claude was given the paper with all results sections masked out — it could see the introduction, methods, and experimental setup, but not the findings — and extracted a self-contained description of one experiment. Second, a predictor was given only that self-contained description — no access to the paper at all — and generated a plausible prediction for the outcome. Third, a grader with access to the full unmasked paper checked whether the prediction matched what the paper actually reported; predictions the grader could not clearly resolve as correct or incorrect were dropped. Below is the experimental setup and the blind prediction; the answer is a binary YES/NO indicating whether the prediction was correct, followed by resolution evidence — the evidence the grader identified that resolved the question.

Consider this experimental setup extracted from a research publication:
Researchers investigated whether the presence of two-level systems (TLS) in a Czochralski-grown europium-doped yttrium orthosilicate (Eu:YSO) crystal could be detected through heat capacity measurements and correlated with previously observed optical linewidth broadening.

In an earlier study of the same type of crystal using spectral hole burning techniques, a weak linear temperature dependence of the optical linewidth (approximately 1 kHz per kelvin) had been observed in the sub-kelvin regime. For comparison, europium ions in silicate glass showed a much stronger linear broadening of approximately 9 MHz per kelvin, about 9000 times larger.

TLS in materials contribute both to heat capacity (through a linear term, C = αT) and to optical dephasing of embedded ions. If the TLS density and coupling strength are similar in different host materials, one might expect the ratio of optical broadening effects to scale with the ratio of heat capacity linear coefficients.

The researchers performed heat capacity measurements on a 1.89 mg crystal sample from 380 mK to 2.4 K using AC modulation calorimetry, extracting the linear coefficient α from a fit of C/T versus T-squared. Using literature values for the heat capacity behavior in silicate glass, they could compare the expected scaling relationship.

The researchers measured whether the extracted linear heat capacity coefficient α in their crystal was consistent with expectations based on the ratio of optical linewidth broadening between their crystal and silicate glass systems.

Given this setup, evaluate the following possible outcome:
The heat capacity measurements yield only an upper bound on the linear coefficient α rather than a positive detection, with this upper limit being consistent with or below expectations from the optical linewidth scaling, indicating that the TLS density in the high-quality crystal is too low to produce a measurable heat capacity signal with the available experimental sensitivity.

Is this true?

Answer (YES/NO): YES